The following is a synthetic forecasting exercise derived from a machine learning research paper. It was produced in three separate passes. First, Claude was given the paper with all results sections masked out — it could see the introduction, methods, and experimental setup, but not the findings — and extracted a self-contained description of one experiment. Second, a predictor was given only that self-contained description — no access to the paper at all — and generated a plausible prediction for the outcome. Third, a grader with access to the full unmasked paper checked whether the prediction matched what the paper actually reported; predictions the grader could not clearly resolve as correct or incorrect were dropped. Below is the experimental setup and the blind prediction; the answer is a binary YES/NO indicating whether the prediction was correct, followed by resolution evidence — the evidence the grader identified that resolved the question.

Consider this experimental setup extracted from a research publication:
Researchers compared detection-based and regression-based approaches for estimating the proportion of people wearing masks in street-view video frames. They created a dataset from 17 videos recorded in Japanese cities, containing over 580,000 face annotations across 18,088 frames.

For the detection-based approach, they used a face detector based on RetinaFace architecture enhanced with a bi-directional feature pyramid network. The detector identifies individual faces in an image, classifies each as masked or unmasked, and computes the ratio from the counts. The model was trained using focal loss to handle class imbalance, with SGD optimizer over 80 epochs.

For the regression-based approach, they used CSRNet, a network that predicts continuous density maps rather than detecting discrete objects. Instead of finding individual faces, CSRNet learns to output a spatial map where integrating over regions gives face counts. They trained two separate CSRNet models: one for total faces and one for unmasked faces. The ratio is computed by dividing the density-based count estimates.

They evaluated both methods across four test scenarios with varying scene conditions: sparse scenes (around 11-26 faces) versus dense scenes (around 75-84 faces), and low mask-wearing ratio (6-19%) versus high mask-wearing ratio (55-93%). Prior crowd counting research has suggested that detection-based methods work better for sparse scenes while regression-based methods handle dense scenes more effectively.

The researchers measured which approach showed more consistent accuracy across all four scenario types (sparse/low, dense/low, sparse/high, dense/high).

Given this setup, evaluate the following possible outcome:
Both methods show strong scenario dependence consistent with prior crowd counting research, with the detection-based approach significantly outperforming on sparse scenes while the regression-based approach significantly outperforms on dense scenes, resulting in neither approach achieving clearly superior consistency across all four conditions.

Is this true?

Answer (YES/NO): NO